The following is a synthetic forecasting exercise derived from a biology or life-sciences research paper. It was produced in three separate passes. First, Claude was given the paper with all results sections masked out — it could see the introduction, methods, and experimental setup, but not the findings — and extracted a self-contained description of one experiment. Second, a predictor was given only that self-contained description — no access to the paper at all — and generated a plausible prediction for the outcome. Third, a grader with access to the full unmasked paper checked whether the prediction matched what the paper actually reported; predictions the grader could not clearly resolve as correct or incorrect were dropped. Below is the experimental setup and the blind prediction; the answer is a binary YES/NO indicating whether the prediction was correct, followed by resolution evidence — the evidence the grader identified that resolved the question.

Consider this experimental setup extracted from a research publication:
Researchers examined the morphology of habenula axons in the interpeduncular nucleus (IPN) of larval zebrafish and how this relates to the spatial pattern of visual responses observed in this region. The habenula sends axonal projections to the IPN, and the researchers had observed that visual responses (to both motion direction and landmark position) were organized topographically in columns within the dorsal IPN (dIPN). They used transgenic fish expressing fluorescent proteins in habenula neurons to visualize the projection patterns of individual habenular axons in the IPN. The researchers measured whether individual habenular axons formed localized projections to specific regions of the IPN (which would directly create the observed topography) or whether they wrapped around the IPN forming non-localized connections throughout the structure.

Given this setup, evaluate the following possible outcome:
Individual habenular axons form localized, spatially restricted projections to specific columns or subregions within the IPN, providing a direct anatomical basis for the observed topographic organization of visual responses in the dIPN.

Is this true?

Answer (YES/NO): NO